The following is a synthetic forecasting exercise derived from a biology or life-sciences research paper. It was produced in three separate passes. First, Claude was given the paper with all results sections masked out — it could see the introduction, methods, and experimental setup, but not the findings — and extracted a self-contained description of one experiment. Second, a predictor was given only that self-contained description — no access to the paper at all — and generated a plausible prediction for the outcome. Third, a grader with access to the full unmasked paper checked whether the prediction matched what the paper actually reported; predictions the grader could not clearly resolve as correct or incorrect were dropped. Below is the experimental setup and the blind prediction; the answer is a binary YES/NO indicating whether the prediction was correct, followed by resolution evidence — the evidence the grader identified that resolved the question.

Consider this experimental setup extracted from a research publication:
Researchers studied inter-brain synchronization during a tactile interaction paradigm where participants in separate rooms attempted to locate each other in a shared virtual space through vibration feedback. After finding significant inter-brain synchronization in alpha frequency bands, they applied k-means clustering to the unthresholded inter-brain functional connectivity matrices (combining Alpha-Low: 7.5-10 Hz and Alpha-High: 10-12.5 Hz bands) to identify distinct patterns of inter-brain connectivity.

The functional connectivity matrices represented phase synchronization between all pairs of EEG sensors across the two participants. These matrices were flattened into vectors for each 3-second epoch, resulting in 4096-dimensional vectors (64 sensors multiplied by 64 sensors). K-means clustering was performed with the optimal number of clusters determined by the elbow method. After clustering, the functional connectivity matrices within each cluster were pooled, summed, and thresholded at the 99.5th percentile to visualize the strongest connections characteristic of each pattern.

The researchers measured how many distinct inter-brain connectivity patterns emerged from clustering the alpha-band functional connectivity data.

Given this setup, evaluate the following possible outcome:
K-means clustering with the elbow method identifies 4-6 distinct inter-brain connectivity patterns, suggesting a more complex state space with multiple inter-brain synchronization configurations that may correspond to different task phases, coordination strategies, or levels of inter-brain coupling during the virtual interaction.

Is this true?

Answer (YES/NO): NO